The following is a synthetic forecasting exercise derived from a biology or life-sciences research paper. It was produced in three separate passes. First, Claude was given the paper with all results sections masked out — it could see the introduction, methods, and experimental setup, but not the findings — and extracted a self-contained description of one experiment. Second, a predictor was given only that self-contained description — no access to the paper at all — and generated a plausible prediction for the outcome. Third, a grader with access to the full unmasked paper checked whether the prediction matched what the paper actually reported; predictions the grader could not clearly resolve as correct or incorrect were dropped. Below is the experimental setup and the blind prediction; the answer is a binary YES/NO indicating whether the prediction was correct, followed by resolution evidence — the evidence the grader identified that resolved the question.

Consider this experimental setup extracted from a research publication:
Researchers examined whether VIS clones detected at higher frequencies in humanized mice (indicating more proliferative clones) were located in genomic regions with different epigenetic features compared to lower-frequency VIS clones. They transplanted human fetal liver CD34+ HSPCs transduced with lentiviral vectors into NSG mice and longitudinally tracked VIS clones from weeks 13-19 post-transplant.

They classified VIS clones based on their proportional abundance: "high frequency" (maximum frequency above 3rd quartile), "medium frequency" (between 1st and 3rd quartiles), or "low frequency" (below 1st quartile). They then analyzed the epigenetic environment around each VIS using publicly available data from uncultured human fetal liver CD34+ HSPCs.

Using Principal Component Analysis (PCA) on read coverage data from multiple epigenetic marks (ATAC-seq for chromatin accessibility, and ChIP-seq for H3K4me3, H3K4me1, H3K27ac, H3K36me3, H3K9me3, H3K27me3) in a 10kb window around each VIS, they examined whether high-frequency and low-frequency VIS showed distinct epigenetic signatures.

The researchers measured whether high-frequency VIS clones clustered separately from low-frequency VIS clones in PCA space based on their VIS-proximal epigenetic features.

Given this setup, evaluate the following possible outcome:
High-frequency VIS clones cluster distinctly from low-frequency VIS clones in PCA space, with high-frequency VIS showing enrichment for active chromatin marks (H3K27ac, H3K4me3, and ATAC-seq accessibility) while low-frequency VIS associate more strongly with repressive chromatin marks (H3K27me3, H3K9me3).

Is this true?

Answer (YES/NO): NO